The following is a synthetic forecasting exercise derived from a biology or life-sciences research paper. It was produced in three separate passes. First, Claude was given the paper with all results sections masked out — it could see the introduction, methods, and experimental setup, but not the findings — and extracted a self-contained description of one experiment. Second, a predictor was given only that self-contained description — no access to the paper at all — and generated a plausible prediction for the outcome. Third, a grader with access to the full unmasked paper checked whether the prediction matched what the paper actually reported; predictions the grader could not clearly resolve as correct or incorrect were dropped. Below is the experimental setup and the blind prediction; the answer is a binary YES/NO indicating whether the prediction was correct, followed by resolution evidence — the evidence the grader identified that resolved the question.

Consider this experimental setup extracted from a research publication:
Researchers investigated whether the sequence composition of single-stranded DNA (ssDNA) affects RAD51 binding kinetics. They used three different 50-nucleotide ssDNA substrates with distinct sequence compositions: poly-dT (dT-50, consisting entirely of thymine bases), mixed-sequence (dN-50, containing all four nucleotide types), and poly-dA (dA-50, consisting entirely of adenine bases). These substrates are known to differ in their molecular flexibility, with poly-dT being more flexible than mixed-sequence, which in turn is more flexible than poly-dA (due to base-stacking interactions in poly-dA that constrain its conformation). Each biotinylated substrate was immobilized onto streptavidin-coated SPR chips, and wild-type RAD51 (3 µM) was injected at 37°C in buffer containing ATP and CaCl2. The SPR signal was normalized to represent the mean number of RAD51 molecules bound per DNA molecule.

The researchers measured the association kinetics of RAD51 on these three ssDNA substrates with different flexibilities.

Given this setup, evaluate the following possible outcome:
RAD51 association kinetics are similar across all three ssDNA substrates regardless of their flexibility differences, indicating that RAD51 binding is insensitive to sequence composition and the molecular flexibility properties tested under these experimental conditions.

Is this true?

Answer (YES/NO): NO